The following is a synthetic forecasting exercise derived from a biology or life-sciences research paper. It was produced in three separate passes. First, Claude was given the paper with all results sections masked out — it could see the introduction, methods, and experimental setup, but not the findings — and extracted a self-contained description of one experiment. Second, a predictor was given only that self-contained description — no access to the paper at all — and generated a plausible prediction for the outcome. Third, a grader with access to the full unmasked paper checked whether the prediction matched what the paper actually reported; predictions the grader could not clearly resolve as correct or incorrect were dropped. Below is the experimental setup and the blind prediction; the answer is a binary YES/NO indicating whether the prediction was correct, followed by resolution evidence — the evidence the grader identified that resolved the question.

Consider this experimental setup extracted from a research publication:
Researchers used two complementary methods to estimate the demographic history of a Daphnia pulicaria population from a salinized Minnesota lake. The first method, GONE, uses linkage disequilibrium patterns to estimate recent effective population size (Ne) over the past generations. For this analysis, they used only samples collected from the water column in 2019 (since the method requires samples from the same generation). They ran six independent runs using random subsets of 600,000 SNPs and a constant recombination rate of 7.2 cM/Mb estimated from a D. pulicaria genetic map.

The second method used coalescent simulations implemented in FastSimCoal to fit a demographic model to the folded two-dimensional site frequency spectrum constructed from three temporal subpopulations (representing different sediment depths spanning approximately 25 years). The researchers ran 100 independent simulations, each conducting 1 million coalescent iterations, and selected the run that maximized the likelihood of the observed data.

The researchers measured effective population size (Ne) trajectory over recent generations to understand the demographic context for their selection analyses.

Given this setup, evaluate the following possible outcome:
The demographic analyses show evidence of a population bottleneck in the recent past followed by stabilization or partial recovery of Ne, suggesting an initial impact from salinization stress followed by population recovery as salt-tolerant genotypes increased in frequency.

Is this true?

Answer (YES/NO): NO